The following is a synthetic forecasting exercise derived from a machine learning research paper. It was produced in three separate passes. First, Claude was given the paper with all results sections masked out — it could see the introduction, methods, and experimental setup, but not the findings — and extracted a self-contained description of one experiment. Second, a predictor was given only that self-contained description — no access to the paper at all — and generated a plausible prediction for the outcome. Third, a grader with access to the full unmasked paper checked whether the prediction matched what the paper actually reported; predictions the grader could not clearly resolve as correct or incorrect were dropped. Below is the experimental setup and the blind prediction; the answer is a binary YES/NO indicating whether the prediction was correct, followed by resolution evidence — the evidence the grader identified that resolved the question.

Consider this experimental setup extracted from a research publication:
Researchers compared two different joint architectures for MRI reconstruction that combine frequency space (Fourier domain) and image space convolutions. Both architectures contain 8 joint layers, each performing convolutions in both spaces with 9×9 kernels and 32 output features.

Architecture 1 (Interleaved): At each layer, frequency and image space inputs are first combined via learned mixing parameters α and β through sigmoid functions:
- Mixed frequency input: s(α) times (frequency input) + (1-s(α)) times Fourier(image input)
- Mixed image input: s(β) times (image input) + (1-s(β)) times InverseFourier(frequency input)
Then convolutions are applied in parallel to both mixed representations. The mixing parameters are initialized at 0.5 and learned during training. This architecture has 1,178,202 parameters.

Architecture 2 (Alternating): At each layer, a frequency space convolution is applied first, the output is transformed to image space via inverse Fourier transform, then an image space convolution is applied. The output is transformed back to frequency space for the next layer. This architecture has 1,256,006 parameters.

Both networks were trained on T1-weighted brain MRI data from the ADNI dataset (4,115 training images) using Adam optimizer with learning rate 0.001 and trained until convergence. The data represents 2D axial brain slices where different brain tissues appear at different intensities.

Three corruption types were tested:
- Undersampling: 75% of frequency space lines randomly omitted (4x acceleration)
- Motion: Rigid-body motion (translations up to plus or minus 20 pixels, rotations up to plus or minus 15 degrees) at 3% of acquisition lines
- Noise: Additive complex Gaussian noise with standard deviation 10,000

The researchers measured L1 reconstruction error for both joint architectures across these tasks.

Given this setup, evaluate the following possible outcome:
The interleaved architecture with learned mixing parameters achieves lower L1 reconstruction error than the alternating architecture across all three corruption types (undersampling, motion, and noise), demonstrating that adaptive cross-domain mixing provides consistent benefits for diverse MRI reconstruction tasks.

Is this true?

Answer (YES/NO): NO